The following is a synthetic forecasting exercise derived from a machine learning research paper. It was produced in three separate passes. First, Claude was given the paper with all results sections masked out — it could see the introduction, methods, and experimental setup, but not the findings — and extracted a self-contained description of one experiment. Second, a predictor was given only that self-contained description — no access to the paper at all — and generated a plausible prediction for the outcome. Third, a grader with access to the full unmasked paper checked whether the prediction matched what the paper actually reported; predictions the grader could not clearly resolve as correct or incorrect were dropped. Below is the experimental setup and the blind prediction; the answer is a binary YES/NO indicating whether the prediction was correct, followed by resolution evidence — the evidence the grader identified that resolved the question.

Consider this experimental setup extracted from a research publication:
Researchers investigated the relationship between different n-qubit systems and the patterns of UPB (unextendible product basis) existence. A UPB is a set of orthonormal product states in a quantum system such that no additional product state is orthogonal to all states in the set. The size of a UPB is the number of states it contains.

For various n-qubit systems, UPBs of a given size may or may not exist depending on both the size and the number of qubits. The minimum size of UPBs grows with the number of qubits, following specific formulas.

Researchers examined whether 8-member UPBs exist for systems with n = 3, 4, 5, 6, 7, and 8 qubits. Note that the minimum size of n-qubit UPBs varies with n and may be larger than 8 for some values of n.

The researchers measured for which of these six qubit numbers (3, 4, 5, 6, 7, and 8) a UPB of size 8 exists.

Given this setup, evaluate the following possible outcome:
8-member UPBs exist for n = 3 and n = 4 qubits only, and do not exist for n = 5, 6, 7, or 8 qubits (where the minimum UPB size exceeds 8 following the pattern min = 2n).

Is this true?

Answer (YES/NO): NO